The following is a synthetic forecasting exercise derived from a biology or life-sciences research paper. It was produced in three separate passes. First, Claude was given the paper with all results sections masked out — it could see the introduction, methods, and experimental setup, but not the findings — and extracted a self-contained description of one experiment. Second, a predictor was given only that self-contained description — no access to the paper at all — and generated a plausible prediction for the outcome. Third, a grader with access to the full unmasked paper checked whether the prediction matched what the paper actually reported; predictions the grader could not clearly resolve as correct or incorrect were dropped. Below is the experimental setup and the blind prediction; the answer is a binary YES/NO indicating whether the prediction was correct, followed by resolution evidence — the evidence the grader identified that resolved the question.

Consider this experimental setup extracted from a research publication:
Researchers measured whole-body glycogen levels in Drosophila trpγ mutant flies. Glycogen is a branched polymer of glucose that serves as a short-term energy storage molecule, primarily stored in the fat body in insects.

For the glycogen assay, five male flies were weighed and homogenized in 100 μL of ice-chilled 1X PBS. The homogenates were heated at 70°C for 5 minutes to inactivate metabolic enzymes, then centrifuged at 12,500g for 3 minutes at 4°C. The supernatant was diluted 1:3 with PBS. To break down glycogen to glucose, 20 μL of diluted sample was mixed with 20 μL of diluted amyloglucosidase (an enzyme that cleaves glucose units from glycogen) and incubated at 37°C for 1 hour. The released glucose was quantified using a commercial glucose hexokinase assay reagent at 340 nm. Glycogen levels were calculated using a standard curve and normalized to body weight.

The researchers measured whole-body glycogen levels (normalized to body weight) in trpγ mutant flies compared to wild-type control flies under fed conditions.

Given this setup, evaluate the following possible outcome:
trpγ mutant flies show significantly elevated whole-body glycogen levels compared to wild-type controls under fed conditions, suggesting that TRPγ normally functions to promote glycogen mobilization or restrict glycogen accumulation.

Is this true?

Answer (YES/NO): NO